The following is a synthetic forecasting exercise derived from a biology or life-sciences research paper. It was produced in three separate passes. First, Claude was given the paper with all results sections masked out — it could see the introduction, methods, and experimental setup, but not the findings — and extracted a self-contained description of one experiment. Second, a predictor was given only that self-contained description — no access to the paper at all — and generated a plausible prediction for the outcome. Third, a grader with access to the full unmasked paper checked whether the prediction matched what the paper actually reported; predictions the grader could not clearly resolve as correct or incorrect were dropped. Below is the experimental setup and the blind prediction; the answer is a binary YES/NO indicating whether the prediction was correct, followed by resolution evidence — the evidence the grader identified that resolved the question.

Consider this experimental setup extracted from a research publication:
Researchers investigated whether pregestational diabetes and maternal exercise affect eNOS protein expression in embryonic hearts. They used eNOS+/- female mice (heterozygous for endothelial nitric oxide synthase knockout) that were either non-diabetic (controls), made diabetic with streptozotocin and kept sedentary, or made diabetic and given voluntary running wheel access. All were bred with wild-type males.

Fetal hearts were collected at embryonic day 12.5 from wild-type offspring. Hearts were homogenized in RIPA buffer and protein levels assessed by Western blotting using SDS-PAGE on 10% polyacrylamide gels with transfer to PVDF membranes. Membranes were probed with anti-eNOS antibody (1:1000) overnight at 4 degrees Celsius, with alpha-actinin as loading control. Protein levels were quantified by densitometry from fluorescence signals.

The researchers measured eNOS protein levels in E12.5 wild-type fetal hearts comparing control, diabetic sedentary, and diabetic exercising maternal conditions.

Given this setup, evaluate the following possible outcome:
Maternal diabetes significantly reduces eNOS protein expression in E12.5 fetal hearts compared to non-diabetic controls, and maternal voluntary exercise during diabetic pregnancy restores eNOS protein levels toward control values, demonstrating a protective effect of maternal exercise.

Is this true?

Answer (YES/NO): NO